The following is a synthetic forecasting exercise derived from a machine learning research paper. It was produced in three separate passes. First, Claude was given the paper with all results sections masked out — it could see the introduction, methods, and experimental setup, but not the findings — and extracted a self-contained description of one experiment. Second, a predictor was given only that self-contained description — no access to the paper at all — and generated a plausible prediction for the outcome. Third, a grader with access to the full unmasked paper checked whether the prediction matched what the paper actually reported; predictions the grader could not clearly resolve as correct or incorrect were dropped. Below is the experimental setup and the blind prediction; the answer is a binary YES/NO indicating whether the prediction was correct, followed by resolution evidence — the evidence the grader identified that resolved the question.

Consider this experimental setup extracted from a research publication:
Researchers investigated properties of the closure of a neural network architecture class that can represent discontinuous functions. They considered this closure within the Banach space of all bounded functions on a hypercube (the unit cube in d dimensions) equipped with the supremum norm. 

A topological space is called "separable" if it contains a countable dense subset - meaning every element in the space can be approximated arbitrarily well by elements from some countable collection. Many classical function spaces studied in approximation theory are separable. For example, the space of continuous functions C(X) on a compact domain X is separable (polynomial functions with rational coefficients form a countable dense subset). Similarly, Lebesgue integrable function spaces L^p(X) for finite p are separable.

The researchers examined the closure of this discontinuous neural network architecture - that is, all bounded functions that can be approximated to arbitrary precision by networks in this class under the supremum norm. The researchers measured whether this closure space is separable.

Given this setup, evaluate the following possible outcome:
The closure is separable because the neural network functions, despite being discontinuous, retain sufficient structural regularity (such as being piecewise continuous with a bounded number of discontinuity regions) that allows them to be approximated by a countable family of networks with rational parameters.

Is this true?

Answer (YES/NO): NO